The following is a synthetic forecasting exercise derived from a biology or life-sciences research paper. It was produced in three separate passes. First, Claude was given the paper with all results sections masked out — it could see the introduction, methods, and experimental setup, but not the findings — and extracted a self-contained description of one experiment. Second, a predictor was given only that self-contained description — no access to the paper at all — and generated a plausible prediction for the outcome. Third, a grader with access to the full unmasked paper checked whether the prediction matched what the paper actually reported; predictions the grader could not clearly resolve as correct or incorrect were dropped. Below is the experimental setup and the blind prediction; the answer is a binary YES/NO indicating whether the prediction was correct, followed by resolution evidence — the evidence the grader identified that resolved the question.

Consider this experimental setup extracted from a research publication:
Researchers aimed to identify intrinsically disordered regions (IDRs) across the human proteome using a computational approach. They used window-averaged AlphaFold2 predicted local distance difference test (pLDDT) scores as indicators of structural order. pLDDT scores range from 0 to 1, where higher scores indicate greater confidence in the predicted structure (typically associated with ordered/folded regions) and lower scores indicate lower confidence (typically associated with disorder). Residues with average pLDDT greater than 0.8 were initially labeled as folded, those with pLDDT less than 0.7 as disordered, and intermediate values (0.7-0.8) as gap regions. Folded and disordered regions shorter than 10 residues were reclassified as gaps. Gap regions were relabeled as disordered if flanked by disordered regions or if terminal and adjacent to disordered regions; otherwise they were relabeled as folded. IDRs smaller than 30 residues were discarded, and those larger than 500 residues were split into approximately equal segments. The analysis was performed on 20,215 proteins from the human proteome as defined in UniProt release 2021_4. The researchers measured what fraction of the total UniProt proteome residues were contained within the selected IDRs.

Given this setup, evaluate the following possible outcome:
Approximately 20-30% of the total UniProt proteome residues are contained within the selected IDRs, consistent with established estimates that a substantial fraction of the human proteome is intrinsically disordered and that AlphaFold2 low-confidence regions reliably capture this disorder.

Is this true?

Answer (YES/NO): NO